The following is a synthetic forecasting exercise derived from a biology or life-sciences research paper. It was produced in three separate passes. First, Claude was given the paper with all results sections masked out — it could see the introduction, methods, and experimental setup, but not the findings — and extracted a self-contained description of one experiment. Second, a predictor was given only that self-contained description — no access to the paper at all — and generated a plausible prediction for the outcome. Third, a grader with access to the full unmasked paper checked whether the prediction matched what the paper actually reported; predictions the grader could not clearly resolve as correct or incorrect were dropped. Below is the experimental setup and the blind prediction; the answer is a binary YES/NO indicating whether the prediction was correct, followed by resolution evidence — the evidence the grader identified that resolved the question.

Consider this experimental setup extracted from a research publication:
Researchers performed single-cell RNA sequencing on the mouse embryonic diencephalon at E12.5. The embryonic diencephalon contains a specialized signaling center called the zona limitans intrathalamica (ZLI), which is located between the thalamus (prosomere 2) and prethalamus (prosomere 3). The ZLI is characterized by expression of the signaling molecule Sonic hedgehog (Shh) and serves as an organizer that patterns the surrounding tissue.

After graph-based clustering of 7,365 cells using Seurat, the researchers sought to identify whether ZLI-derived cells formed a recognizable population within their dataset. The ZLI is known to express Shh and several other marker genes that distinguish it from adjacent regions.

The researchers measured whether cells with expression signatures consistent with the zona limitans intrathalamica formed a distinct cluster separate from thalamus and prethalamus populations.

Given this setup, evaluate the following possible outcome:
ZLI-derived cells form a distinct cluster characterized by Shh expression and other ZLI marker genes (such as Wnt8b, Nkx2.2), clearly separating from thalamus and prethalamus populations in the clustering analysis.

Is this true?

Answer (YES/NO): NO